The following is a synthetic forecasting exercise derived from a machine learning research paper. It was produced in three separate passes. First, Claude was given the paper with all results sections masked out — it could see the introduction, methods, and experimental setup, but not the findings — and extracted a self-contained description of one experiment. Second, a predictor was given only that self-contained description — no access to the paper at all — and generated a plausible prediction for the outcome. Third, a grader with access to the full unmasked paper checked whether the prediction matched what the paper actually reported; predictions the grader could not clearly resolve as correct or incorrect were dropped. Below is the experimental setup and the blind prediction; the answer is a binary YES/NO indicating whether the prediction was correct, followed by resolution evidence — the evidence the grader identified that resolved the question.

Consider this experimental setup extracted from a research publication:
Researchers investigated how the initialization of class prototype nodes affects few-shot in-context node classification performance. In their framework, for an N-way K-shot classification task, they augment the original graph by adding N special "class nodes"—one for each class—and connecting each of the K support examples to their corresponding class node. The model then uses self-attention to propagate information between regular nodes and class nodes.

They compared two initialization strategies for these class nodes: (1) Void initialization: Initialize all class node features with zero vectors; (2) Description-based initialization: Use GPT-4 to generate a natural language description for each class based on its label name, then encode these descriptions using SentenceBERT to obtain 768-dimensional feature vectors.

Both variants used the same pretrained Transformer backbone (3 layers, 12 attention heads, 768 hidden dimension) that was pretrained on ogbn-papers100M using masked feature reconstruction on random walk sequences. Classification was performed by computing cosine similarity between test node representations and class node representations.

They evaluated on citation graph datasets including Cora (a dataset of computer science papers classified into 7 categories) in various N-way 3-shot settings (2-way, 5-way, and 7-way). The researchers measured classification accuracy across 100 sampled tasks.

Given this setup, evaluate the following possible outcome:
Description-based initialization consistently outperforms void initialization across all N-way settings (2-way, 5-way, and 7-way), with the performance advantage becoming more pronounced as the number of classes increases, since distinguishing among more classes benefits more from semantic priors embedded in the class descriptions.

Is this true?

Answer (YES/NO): YES